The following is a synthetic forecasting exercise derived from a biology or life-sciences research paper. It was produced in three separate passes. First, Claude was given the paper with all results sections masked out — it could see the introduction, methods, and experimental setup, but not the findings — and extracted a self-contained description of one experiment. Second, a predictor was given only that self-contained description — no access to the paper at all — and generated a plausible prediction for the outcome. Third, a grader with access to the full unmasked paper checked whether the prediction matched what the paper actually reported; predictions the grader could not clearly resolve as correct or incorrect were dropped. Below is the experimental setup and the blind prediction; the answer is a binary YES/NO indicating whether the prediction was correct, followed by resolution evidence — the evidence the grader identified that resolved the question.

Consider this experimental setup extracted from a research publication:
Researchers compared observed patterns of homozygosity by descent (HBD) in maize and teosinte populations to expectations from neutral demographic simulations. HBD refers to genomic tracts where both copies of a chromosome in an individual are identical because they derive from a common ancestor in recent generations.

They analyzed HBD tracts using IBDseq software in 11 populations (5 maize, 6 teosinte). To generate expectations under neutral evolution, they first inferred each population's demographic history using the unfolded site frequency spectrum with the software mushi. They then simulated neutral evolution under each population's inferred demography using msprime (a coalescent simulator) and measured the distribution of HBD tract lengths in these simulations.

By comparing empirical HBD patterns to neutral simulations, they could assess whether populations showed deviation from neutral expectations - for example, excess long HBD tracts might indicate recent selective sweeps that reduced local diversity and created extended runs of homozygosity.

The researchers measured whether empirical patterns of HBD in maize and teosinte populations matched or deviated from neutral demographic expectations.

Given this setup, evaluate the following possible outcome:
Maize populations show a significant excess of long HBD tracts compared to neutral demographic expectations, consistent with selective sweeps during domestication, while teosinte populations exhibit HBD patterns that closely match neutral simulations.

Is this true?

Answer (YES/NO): NO